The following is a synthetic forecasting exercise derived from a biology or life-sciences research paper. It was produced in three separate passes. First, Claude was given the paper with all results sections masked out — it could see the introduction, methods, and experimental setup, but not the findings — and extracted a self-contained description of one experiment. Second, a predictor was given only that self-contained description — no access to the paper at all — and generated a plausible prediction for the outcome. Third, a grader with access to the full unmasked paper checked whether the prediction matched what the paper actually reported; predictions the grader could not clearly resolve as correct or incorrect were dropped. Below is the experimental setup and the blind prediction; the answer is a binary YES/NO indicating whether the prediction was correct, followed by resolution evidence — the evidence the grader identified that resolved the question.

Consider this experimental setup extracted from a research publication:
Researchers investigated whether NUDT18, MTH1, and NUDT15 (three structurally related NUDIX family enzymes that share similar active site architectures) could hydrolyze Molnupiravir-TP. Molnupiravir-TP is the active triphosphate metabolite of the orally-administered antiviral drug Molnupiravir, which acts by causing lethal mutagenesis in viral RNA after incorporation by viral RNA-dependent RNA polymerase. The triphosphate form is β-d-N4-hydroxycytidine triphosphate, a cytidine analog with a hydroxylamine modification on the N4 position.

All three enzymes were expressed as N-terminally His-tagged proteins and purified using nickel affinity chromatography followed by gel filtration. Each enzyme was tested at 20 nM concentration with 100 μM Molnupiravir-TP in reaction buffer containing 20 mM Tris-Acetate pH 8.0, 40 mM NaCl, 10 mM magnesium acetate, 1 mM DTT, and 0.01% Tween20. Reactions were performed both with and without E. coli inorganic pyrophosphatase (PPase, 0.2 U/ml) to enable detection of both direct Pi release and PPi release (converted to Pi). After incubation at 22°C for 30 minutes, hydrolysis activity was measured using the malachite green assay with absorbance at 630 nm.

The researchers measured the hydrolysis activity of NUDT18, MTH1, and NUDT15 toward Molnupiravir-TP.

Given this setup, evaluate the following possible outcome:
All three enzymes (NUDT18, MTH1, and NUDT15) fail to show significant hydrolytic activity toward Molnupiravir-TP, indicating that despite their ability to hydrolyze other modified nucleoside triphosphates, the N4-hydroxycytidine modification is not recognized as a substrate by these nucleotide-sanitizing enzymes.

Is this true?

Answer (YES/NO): NO